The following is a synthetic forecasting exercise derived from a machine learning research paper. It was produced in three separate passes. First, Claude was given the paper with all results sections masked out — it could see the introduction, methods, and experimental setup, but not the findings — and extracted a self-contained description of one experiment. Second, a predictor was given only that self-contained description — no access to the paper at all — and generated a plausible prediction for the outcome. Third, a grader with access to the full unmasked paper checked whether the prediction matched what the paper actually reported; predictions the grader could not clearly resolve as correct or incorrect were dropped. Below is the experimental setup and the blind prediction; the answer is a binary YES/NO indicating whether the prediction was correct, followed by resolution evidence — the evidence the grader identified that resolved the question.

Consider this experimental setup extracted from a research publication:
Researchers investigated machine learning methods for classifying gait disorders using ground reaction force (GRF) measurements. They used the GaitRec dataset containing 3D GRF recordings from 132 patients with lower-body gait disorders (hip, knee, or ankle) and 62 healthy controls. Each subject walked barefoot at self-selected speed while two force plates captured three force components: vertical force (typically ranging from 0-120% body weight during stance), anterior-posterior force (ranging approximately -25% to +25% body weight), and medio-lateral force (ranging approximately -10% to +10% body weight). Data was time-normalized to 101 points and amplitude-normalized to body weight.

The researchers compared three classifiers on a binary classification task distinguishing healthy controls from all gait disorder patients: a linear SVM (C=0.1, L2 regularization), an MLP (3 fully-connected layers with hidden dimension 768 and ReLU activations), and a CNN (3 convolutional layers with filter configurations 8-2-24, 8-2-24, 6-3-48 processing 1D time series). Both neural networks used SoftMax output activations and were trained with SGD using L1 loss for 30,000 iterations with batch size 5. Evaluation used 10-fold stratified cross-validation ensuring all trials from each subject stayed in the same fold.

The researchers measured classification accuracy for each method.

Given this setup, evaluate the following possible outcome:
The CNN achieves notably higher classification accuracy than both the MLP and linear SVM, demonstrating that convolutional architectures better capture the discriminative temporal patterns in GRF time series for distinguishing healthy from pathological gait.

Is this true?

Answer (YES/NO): NO